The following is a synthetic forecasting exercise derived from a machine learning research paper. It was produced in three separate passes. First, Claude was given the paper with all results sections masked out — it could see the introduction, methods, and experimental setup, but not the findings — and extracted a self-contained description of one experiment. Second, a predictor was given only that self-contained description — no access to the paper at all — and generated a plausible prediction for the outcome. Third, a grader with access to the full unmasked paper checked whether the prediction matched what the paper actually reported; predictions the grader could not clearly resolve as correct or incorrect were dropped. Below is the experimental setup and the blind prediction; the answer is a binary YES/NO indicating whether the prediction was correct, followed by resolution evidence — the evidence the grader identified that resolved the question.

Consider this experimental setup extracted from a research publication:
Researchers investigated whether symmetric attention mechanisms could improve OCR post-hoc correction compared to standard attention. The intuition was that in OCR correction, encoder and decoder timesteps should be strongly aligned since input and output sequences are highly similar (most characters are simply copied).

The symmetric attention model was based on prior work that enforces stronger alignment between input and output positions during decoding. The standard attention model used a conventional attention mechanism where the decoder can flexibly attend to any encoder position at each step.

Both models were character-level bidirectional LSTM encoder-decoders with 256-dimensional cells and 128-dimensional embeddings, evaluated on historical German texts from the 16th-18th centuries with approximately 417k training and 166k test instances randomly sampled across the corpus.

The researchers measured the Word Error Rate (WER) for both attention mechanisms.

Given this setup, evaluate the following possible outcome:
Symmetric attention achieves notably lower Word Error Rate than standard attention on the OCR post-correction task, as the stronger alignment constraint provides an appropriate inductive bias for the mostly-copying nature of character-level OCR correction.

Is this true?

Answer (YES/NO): NO